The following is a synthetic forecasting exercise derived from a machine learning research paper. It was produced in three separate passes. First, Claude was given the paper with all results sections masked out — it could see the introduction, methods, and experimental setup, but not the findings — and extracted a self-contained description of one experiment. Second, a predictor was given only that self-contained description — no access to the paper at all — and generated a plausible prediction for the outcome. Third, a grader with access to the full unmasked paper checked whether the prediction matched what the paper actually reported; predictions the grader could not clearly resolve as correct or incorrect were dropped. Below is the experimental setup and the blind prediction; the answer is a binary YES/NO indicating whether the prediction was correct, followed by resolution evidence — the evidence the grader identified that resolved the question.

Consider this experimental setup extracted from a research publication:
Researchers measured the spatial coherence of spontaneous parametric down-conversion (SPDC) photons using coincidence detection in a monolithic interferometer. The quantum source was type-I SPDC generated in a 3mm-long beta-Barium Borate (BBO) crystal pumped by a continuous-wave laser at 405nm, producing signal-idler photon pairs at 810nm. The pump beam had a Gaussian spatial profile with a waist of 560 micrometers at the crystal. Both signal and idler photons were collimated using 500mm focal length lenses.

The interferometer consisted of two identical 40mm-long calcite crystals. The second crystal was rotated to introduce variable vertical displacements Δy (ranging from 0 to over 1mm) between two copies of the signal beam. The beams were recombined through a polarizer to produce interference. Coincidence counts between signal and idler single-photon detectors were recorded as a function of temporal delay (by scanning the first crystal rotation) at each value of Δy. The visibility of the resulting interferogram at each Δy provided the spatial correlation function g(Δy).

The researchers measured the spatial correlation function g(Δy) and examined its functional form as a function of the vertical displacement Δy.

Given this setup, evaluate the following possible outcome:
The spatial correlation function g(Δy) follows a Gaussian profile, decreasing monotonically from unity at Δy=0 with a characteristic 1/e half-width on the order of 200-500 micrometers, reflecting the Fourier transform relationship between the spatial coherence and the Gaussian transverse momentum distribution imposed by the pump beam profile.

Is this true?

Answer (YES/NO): YES